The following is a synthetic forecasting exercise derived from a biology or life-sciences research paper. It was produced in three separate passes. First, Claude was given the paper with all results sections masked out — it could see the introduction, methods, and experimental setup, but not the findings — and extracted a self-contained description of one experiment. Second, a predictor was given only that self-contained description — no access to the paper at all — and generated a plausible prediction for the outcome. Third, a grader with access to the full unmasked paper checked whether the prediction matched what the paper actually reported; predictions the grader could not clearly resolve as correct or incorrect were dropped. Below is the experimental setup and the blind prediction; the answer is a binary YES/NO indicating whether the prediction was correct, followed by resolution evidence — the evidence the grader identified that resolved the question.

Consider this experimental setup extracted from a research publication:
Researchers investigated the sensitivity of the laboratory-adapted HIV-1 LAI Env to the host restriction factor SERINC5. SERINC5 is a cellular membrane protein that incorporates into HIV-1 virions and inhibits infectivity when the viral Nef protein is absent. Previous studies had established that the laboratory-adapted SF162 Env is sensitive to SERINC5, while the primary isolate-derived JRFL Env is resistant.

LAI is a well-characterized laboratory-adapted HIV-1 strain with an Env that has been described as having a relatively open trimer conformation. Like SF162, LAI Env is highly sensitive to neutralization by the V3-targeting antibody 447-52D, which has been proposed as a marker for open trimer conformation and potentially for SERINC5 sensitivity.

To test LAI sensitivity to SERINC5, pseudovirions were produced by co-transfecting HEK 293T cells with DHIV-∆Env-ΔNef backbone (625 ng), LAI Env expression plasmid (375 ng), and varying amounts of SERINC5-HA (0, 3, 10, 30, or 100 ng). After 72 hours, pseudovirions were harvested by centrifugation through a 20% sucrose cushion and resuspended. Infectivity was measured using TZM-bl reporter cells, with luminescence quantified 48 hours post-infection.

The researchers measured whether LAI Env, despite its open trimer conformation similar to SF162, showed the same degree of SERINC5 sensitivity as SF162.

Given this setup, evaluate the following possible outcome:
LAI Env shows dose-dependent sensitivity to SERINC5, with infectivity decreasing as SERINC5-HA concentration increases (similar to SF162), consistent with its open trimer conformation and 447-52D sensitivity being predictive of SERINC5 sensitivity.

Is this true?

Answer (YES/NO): NO